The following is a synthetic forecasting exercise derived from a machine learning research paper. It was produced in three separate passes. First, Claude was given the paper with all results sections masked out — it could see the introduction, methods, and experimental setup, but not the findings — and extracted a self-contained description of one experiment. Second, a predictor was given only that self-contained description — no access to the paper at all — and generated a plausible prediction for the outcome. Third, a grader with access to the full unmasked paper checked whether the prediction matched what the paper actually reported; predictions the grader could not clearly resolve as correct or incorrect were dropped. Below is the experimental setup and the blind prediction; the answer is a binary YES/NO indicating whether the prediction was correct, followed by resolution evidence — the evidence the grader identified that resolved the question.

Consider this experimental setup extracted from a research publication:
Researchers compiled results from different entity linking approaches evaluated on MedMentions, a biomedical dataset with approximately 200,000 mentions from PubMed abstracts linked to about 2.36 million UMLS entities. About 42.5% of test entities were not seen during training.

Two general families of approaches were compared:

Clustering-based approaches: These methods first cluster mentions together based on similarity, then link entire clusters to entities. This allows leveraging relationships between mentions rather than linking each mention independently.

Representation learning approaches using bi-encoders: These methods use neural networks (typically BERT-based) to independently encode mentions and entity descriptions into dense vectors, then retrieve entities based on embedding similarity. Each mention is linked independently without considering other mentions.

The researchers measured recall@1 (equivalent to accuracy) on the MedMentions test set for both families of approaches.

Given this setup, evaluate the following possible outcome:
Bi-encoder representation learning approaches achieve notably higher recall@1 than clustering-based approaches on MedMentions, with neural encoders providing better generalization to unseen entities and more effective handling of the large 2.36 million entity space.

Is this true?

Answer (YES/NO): NO